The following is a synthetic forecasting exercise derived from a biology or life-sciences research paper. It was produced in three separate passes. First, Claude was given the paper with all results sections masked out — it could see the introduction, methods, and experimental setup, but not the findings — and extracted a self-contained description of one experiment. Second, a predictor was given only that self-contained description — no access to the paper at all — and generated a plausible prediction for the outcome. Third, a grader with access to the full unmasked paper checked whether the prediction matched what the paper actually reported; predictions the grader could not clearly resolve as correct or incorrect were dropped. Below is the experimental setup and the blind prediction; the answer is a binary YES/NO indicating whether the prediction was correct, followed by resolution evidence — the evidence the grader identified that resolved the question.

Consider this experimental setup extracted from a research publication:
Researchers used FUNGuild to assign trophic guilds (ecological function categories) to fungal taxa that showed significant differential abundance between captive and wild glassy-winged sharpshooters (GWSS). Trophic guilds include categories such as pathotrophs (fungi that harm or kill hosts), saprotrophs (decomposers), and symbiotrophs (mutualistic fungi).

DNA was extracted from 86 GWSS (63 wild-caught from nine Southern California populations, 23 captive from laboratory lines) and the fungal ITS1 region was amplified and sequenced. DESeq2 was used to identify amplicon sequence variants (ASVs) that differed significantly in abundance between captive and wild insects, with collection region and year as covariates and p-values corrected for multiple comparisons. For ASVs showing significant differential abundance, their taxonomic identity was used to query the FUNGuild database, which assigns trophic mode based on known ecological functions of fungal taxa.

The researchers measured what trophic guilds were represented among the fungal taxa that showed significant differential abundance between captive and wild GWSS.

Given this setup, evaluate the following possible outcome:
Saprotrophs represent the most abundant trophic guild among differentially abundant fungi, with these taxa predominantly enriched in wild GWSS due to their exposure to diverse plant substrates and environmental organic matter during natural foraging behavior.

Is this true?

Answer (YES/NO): YES